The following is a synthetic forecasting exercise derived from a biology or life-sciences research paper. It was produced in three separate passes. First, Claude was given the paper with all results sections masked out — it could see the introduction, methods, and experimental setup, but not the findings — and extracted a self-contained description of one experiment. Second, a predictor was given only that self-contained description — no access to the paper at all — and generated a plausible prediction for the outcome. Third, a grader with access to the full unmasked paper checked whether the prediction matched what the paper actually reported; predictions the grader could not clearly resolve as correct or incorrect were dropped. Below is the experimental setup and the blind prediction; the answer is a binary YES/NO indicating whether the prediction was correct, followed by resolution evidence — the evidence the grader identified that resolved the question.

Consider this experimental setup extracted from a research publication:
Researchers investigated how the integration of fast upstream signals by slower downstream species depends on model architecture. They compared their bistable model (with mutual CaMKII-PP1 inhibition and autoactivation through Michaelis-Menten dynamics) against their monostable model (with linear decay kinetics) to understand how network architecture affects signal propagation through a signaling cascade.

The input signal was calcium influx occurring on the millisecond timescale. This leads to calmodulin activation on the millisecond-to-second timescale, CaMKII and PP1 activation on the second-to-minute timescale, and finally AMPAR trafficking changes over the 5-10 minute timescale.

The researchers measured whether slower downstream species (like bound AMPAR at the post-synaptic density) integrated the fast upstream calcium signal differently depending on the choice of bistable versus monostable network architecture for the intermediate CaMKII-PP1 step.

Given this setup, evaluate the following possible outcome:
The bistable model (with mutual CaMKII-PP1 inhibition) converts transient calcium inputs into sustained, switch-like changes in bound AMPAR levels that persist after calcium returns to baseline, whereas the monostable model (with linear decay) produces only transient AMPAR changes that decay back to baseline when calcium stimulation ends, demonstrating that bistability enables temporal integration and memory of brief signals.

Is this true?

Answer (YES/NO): NO